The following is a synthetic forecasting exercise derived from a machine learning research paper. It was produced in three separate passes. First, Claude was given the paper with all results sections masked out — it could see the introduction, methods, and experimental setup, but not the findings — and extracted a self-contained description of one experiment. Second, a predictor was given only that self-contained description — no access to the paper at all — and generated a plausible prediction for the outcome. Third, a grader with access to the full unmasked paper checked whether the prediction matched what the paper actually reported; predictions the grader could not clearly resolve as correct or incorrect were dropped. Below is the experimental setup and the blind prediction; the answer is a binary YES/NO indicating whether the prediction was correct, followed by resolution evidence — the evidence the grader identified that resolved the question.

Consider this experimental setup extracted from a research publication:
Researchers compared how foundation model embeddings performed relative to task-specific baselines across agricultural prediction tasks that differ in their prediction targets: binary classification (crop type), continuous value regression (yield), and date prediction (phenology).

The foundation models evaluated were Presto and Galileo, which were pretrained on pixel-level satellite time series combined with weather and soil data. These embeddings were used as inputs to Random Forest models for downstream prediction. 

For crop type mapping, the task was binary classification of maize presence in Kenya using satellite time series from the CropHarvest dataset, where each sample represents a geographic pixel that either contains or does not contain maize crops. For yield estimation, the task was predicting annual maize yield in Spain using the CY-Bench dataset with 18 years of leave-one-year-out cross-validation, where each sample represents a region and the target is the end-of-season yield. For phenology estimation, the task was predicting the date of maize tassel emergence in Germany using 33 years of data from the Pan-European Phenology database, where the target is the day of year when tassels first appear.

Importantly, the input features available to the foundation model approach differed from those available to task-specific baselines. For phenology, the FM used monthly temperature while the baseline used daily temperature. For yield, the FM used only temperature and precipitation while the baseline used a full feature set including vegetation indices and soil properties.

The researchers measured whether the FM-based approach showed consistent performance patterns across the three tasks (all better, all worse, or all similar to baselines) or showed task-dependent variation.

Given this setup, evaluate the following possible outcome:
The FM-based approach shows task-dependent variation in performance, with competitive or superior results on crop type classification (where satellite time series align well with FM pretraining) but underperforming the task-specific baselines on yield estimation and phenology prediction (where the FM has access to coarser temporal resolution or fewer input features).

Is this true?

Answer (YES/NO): NO